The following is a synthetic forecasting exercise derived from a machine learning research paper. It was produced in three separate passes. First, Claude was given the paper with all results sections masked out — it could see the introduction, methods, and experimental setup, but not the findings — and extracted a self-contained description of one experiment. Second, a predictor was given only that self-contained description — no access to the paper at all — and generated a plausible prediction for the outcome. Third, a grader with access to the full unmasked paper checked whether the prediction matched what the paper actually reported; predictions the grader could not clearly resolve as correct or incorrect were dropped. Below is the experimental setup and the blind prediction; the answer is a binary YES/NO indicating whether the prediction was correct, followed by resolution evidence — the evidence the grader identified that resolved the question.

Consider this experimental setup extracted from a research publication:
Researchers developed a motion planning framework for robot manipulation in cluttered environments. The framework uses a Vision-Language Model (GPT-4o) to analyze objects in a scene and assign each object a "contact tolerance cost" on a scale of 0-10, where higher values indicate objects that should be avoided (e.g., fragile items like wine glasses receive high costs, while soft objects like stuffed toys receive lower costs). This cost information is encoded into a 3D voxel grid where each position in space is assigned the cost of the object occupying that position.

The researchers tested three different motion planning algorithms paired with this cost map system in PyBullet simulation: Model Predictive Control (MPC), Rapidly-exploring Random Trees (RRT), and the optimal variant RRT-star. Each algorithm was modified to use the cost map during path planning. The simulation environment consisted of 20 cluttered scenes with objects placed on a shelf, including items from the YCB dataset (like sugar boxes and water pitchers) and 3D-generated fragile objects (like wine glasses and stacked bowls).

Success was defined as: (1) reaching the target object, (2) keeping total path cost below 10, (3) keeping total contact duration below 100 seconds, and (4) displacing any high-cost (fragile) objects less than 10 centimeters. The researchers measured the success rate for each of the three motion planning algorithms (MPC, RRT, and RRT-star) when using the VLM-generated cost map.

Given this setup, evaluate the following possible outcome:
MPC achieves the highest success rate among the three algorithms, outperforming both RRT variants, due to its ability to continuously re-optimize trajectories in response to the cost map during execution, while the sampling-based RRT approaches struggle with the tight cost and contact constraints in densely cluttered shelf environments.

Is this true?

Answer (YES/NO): NO